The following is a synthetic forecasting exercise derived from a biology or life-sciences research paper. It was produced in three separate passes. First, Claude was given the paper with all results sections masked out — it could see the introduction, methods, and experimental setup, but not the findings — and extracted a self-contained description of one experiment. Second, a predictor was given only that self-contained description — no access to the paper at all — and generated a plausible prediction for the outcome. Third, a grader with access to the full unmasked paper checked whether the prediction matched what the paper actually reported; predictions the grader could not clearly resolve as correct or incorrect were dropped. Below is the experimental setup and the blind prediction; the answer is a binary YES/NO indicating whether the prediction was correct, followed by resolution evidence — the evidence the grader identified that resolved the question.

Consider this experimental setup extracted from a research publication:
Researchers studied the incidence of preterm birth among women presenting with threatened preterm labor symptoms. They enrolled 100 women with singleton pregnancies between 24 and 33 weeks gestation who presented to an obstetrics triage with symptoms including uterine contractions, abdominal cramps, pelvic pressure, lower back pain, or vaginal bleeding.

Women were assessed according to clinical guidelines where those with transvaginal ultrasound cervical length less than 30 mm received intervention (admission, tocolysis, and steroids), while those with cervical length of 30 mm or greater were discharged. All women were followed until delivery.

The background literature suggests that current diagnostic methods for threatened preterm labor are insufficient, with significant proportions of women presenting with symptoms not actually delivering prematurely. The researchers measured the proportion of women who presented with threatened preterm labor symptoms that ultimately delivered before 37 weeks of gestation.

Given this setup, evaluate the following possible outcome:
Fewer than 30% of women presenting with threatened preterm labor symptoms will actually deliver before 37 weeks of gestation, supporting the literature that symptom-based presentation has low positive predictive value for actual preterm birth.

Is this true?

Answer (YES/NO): NO